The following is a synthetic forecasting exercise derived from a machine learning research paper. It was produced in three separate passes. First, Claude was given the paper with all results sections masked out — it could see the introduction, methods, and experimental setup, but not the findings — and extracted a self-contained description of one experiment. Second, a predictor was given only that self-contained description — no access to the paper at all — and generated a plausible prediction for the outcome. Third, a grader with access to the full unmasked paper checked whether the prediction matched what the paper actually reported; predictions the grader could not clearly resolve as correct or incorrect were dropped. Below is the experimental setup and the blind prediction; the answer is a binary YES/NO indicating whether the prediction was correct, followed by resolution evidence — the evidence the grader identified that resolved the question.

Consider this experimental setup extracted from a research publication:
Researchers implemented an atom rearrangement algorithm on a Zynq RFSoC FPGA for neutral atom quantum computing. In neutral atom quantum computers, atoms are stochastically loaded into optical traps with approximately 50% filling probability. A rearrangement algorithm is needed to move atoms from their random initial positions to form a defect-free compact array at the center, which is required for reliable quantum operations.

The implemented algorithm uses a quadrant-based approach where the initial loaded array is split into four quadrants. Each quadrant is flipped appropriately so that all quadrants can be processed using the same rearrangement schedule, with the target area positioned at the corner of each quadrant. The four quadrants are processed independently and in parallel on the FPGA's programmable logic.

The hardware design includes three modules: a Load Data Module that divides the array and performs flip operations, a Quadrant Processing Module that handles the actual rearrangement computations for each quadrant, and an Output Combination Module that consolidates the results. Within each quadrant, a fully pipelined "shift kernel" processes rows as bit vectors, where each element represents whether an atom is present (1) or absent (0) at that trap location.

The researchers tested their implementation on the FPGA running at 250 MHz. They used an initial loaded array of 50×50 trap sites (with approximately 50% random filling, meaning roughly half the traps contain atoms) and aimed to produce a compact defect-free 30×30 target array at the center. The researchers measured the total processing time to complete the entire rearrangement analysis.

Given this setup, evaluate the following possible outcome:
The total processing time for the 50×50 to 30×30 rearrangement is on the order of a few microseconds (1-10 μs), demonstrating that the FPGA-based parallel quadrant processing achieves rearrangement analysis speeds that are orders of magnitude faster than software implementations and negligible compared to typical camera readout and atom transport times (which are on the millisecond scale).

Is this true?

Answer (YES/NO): YES